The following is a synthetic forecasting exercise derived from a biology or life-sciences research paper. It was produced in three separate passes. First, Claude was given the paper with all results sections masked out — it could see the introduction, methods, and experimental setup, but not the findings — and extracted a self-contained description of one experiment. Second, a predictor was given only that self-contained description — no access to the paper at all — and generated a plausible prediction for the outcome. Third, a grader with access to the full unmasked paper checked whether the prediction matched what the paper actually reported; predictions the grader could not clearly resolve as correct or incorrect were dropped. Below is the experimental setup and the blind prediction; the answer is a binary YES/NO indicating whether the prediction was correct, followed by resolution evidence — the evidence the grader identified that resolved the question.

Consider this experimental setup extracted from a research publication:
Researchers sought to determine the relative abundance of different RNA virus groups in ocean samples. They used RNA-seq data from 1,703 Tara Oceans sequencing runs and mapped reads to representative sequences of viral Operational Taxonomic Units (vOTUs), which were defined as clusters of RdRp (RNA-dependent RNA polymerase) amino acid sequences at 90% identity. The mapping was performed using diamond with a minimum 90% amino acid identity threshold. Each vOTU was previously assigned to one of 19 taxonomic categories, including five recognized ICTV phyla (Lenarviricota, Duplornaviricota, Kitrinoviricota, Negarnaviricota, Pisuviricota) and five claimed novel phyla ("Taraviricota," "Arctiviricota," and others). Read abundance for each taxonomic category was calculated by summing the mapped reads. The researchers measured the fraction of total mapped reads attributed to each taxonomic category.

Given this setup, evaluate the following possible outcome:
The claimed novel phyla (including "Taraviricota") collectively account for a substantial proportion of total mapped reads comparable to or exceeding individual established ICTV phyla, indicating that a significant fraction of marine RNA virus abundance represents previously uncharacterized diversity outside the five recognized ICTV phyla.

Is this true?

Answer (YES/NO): NO